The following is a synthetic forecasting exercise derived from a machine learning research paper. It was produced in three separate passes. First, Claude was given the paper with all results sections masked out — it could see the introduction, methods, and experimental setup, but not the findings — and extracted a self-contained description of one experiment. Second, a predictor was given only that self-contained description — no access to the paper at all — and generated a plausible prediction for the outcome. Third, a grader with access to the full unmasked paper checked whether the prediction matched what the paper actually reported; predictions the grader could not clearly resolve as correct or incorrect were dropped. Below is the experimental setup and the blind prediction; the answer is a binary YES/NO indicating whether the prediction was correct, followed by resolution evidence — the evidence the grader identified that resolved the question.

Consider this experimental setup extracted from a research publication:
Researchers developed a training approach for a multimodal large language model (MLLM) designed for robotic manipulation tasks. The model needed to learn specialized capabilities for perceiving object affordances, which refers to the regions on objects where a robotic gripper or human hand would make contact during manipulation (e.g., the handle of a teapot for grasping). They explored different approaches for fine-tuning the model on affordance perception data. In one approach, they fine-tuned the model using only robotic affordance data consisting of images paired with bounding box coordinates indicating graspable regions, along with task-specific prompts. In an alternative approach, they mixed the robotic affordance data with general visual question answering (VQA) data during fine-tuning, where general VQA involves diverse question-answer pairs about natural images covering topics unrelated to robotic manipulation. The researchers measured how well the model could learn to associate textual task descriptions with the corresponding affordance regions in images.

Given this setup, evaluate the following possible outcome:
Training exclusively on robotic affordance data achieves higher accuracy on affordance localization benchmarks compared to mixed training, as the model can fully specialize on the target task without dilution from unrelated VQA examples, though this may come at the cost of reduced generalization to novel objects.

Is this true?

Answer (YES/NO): NO